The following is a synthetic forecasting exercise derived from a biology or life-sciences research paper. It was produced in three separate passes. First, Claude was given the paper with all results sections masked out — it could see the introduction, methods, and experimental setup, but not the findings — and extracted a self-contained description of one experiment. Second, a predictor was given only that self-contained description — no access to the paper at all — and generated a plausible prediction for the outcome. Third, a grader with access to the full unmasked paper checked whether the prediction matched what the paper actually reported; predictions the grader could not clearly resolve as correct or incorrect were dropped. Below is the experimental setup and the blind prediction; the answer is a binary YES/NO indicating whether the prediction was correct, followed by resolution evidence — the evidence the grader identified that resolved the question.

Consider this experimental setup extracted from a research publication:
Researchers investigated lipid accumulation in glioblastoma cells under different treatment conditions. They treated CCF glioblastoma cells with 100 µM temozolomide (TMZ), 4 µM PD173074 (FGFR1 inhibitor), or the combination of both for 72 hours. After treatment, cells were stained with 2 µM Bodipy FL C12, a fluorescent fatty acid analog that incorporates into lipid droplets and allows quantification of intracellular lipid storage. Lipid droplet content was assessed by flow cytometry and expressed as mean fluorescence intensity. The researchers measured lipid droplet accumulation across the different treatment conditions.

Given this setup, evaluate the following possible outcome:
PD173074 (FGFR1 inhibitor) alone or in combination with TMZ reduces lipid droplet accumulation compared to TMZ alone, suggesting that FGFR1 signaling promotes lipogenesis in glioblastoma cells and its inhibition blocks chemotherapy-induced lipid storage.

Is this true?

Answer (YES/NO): NO